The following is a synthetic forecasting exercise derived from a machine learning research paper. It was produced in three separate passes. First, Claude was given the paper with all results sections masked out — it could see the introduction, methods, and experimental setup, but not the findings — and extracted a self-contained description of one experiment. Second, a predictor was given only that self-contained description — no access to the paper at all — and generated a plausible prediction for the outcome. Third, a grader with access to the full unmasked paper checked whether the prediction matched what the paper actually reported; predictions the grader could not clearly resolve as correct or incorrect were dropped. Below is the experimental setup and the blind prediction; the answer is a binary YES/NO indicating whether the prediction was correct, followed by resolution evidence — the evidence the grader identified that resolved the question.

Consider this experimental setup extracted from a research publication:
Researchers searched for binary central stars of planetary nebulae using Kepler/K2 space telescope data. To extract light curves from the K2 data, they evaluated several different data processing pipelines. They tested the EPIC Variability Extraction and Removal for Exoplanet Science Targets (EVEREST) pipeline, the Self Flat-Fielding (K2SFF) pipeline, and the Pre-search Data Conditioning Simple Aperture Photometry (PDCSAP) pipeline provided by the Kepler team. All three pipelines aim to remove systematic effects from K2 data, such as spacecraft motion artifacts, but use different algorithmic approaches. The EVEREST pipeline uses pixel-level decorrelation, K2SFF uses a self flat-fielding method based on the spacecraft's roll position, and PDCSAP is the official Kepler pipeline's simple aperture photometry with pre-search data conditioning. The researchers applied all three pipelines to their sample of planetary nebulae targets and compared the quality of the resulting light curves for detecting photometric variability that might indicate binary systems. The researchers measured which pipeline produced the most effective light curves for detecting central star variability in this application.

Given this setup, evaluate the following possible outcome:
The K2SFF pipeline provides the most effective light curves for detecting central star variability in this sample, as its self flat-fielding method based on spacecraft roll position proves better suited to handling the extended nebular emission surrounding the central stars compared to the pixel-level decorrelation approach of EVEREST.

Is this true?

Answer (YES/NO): NO